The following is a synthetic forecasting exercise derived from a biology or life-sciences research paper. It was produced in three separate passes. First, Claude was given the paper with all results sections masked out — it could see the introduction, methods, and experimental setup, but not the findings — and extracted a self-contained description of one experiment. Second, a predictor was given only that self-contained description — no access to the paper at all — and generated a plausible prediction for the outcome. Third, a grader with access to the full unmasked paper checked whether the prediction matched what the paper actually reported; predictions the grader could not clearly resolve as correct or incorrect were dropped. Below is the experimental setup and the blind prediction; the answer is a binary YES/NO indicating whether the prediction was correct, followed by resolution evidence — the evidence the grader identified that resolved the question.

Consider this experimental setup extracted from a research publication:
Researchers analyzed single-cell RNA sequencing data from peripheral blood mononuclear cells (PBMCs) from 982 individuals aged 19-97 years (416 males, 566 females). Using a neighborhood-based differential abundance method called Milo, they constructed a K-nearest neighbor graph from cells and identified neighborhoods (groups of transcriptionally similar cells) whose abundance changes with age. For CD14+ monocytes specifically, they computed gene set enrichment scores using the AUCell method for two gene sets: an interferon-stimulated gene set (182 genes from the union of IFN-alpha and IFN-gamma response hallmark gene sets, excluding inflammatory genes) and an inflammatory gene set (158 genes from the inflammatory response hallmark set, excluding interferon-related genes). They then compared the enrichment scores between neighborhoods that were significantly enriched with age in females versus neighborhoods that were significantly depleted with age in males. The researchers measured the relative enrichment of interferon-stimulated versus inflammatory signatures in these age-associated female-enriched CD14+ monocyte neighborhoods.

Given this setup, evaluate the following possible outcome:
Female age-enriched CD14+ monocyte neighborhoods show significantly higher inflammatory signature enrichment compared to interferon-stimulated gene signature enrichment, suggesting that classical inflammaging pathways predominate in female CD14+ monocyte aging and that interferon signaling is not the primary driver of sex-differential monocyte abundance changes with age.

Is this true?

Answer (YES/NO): NO